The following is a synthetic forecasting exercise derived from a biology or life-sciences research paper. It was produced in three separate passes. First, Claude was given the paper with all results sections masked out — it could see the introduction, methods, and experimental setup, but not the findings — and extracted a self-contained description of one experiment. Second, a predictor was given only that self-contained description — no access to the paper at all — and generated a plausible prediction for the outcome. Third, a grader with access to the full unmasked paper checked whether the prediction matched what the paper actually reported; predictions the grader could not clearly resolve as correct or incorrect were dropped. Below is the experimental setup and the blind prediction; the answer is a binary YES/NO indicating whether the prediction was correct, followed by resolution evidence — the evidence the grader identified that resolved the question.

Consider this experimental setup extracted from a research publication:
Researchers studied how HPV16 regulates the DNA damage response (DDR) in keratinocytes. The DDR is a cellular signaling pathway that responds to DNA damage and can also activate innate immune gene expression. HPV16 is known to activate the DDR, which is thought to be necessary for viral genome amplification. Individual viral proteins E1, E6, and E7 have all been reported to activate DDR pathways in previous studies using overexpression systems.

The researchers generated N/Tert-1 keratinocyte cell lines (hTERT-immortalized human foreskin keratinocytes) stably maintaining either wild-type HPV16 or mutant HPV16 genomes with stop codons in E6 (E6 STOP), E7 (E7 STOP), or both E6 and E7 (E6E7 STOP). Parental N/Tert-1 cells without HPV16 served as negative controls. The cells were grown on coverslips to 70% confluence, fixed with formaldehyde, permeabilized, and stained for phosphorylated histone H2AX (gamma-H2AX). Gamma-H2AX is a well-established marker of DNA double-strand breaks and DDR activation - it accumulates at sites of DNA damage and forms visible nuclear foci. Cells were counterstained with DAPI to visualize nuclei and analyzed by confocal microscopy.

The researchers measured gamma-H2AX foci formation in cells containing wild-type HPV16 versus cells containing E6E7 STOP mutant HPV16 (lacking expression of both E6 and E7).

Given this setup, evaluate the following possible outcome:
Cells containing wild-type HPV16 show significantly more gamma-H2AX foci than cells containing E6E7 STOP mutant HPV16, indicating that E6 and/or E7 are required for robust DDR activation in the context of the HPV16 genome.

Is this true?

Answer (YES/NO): NO